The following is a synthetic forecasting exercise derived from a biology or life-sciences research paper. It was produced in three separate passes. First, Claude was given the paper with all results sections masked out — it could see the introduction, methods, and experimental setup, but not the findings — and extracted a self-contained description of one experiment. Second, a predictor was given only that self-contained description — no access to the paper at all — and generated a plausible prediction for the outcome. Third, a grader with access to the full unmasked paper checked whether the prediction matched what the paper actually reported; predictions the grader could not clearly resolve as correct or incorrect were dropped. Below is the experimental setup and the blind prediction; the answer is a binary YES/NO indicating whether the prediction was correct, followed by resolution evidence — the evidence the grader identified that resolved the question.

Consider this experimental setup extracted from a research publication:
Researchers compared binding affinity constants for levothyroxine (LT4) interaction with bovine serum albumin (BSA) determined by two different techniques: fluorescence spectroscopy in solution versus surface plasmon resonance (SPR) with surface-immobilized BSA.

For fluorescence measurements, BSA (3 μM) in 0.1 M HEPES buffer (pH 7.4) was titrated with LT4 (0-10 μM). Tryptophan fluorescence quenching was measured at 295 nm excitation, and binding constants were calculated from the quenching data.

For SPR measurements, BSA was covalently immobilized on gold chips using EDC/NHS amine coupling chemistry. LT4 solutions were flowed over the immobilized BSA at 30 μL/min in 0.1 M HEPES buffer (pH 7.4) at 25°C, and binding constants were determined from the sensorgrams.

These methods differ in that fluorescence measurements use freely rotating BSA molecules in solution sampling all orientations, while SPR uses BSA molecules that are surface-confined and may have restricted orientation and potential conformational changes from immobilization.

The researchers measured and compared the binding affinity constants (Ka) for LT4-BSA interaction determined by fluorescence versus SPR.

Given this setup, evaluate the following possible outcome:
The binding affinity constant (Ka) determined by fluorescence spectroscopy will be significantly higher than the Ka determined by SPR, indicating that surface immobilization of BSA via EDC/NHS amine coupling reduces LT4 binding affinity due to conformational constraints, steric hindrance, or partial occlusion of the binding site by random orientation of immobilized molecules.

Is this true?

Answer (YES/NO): YES